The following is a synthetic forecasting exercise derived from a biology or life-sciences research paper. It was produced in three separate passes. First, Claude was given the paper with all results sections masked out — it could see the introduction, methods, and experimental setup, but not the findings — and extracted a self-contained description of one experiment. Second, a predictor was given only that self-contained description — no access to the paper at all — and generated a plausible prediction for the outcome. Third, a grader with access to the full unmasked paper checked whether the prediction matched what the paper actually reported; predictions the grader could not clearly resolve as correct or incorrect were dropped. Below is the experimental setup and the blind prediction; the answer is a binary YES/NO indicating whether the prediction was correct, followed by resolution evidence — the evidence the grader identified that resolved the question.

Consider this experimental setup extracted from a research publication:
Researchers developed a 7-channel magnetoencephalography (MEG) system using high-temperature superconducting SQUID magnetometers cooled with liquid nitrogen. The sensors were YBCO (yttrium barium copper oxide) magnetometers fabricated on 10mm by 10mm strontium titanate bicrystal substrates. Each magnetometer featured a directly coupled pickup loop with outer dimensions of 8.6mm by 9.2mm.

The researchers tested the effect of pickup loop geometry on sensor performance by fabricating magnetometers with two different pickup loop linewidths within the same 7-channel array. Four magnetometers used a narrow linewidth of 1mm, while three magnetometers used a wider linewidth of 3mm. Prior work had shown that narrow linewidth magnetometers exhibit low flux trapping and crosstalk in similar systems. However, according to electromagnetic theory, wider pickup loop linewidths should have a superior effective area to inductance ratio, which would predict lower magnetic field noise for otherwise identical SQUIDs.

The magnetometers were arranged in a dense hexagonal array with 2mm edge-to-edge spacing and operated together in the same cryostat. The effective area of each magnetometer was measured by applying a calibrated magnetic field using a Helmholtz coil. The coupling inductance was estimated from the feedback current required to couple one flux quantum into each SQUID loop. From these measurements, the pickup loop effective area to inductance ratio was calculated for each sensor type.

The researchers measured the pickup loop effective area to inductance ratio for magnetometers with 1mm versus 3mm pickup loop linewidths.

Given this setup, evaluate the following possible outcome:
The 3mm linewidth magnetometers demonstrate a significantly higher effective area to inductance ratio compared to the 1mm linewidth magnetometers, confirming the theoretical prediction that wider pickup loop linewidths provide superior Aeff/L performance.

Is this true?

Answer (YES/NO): YES